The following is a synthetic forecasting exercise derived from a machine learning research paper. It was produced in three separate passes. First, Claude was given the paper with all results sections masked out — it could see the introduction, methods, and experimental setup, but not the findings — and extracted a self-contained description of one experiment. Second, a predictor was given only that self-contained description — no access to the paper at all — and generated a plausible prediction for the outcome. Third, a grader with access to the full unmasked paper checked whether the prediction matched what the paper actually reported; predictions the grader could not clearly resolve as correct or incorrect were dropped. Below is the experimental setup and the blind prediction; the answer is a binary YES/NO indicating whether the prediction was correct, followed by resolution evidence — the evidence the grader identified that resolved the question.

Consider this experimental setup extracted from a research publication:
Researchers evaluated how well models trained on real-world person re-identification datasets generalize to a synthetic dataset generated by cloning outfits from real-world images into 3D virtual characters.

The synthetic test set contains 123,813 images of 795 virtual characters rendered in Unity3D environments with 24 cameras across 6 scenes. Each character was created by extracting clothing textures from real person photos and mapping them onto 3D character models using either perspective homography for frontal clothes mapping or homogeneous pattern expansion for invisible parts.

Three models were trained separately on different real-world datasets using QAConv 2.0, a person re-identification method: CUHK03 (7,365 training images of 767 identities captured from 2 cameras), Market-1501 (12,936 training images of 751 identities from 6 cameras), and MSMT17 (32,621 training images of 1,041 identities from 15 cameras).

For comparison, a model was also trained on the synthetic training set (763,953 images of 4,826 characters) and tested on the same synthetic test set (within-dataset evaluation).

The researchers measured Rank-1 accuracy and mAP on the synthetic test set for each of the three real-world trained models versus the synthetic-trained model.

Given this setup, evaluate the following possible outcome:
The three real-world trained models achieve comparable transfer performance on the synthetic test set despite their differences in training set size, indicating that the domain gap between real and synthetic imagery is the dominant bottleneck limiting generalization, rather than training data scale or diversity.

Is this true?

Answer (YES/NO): NO